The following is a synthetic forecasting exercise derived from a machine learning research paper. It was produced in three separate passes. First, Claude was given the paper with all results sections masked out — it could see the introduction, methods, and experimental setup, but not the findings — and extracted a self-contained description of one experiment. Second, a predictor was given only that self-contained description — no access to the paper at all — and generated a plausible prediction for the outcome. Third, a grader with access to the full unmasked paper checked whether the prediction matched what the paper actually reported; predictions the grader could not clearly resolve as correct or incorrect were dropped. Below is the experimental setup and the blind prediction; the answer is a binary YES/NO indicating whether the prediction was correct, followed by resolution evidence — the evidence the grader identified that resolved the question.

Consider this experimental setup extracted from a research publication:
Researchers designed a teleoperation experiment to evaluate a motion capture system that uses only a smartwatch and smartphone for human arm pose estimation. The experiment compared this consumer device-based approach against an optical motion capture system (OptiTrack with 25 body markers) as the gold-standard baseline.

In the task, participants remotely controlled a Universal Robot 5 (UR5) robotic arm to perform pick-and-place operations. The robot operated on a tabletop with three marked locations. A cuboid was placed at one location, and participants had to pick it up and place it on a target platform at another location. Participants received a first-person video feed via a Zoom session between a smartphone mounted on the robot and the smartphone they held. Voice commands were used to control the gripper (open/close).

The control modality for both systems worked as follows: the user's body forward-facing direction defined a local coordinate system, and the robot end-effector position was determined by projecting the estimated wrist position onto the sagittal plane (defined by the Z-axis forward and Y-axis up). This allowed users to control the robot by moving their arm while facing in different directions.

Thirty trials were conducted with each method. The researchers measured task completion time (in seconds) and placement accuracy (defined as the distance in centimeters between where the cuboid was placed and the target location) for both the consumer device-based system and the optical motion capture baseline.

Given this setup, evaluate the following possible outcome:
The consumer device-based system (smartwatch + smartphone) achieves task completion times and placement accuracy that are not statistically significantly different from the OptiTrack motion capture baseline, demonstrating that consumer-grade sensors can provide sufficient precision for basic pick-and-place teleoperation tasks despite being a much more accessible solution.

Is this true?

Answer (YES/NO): NO